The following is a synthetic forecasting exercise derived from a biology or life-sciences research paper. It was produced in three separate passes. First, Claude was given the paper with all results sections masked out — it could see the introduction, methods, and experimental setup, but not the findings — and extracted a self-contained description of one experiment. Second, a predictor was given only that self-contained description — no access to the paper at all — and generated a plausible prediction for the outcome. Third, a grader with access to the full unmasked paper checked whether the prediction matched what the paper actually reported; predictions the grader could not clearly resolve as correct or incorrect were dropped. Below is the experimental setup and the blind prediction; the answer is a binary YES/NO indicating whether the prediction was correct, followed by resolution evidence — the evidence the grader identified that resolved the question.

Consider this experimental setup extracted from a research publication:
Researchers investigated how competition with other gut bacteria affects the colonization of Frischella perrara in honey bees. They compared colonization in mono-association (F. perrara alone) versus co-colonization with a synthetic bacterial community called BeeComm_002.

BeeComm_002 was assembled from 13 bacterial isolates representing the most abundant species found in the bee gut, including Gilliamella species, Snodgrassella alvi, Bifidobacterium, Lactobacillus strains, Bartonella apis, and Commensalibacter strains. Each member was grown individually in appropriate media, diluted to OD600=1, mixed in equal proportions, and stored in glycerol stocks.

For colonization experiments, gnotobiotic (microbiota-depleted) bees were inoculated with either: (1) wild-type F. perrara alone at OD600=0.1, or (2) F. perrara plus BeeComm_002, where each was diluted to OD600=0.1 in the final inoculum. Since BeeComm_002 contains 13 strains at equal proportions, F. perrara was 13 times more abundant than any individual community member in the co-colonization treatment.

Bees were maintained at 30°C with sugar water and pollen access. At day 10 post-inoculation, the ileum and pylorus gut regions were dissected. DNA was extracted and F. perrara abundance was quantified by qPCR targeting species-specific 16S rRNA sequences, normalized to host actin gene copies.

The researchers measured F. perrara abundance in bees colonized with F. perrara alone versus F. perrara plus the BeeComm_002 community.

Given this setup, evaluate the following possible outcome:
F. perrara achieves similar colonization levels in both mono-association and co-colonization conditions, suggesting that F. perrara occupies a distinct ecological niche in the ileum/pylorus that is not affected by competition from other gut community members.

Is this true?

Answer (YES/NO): YES